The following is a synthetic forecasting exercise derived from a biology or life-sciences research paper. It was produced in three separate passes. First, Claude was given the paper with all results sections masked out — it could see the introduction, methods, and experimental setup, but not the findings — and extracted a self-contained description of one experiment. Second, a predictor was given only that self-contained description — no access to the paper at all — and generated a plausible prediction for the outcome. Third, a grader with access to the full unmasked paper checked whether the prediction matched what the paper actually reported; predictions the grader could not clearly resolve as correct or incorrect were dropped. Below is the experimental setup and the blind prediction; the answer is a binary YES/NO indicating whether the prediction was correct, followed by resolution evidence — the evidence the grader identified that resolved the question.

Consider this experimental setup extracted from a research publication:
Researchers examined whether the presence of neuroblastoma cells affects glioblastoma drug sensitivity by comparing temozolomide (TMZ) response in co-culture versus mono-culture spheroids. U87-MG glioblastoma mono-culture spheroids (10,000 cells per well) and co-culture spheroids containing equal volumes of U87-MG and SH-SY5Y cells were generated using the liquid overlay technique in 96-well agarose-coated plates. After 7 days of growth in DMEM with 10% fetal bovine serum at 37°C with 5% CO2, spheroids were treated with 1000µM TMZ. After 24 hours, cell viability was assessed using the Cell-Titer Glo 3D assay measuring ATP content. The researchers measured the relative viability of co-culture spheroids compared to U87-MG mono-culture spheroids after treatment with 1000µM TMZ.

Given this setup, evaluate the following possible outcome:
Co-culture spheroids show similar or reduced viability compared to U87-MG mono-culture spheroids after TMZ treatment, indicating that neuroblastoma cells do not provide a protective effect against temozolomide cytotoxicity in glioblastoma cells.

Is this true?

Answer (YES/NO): YES